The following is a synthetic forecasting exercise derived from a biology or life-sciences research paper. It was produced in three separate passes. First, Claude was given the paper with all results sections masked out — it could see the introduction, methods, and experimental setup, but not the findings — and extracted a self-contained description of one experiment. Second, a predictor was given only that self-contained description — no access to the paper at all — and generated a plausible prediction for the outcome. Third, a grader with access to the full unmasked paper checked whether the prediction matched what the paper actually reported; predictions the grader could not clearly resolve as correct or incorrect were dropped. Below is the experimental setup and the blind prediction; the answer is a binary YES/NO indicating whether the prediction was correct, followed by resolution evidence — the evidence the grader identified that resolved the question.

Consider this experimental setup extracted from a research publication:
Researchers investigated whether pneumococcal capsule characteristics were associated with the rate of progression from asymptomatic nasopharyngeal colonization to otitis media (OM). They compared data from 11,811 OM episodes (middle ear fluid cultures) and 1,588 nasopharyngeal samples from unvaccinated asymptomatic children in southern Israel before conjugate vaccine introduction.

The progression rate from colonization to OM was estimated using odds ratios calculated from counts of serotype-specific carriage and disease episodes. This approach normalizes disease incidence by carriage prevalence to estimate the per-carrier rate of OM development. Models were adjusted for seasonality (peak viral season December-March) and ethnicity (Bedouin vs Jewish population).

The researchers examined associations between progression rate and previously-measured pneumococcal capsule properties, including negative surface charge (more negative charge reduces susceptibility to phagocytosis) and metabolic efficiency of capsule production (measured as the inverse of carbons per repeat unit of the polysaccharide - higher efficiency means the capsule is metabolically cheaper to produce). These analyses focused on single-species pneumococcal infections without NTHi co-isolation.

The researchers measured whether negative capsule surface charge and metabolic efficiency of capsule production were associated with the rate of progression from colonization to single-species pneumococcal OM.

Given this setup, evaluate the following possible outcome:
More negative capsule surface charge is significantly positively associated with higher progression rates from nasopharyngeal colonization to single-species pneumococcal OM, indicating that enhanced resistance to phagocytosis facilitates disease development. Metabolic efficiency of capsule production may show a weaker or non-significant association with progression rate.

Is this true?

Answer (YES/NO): NO